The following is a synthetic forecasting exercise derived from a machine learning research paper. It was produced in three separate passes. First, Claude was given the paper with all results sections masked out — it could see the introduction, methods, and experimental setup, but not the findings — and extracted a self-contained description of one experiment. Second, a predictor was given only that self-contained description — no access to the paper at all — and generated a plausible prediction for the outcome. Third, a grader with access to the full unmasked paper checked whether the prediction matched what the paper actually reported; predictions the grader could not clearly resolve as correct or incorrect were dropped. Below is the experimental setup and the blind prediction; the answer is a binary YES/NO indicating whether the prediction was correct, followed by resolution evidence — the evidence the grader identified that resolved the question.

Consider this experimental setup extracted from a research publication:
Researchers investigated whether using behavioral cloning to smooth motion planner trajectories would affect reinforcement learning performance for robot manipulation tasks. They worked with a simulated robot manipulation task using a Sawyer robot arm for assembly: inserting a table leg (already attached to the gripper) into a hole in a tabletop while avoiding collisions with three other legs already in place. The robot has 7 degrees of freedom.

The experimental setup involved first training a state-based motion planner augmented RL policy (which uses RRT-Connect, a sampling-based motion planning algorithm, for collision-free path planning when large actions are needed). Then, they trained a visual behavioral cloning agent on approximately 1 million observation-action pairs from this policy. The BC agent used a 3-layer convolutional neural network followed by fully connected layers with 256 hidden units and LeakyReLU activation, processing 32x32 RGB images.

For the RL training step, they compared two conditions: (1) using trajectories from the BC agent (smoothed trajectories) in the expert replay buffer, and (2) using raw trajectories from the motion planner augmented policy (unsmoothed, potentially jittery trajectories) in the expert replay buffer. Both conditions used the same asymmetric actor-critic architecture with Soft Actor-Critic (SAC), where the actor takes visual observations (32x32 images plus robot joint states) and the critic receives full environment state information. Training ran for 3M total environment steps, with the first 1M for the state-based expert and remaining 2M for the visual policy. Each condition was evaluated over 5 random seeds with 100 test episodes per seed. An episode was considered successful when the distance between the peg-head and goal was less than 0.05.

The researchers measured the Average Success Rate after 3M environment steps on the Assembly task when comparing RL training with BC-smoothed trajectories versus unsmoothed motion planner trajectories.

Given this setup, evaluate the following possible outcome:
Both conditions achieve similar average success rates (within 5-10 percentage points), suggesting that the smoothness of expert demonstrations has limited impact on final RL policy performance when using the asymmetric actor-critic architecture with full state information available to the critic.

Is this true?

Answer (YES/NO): NO